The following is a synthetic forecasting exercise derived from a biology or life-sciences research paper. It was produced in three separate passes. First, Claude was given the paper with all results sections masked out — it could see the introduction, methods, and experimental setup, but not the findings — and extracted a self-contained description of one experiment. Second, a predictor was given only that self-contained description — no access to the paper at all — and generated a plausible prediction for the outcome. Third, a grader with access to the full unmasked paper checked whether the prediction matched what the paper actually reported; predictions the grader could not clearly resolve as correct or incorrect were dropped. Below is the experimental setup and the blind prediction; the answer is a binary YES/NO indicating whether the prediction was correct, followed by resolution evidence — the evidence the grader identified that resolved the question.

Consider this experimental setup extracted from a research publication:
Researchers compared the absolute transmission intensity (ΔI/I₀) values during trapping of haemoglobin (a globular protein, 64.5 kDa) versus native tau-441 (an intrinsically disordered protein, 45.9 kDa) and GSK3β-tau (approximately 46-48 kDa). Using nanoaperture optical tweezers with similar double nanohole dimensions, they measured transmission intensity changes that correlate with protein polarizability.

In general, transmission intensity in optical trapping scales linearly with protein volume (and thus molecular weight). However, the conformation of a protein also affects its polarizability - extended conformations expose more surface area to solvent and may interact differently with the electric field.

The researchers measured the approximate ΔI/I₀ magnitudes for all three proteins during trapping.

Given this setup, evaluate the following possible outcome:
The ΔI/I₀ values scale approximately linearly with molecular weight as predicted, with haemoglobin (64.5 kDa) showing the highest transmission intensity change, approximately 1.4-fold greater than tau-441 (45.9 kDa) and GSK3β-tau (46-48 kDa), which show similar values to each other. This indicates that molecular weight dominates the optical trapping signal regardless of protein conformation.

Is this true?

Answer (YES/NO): NO